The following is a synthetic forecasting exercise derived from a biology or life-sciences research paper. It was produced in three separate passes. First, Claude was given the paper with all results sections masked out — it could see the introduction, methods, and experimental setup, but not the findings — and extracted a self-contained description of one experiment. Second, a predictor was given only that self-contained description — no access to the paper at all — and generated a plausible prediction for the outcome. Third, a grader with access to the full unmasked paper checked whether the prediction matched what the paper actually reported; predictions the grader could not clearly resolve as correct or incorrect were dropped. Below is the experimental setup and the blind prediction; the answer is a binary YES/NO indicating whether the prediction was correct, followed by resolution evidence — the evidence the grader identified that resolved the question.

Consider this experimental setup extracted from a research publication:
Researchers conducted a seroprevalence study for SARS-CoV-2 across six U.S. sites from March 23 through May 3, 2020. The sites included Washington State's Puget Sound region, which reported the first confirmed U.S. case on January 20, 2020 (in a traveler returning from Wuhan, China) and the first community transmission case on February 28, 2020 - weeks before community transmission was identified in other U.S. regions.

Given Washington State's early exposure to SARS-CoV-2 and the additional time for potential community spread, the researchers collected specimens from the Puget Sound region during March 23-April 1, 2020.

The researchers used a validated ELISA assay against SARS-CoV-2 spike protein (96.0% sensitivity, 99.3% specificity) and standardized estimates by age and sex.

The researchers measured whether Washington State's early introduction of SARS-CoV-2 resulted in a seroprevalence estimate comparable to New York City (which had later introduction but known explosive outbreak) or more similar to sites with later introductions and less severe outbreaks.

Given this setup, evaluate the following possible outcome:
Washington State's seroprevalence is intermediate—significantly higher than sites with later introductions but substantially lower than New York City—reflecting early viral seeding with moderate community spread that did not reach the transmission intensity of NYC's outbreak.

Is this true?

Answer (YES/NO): NO